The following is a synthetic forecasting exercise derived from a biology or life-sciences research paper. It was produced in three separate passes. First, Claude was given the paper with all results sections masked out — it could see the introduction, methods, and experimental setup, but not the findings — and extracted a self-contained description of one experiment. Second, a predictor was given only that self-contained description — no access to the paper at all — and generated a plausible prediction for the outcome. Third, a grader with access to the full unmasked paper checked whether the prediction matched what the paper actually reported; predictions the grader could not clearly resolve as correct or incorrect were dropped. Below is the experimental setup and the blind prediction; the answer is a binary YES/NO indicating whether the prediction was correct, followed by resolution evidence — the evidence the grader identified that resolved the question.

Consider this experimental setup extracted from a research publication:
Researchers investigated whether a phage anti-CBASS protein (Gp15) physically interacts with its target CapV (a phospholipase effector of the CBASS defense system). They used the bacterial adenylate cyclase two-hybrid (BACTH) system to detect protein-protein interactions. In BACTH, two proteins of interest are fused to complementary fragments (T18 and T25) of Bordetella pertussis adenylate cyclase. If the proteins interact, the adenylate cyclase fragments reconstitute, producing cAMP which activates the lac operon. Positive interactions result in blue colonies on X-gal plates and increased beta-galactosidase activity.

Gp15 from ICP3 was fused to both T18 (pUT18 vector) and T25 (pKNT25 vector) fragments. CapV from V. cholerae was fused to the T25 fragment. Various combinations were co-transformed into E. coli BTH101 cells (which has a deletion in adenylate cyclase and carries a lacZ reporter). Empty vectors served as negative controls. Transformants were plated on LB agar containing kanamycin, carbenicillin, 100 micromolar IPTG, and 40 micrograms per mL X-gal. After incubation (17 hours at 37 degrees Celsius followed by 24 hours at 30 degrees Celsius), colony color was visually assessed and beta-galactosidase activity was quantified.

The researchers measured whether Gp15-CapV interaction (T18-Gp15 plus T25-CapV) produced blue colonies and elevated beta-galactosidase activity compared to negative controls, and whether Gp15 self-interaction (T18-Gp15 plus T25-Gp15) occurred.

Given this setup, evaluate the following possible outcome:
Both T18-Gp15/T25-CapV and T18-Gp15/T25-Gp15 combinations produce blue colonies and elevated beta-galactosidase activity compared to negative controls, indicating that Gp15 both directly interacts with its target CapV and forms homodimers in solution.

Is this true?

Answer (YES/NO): YES